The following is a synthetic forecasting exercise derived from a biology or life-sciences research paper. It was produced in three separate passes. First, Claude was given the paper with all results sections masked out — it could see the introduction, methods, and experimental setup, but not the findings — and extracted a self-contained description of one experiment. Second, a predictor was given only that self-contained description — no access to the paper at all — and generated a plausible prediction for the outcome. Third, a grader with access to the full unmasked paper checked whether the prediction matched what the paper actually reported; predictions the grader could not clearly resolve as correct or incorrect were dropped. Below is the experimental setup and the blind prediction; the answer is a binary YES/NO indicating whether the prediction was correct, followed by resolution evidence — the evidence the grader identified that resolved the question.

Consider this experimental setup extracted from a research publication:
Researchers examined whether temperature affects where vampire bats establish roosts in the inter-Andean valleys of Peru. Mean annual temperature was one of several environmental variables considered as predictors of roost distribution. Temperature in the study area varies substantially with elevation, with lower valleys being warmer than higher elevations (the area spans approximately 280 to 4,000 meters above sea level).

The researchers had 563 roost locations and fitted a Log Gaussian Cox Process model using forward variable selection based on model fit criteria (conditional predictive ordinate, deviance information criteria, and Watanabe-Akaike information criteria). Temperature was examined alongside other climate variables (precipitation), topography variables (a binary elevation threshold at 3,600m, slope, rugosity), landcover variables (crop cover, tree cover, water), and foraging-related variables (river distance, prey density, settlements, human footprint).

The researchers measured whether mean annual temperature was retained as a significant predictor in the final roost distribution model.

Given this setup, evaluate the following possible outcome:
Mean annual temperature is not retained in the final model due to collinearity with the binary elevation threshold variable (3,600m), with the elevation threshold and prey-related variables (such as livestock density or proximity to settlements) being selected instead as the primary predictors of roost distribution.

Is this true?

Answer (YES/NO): NO